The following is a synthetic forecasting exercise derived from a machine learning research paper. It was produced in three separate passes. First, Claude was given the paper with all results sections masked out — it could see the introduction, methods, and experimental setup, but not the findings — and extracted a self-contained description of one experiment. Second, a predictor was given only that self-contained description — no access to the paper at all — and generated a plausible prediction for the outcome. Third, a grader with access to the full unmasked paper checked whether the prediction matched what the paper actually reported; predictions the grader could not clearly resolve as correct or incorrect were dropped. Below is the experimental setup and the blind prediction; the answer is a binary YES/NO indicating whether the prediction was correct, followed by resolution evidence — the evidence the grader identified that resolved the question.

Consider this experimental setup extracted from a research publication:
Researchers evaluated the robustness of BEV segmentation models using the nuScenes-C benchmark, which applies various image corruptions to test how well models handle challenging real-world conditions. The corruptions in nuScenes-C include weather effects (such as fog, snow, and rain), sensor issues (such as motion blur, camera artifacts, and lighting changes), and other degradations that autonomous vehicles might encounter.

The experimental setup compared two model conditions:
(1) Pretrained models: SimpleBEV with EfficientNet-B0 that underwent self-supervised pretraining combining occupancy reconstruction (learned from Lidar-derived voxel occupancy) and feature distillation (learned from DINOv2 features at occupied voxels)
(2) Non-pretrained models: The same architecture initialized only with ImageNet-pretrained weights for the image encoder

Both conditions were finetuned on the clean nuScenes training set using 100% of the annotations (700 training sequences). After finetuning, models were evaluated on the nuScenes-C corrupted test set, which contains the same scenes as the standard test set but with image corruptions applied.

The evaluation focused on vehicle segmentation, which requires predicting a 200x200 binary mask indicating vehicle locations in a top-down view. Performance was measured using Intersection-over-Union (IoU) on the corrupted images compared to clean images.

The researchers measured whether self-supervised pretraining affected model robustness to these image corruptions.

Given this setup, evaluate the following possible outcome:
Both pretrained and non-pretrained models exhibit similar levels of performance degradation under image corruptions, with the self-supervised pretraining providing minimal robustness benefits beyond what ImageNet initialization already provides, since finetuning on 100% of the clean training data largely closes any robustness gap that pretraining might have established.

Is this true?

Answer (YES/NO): NO